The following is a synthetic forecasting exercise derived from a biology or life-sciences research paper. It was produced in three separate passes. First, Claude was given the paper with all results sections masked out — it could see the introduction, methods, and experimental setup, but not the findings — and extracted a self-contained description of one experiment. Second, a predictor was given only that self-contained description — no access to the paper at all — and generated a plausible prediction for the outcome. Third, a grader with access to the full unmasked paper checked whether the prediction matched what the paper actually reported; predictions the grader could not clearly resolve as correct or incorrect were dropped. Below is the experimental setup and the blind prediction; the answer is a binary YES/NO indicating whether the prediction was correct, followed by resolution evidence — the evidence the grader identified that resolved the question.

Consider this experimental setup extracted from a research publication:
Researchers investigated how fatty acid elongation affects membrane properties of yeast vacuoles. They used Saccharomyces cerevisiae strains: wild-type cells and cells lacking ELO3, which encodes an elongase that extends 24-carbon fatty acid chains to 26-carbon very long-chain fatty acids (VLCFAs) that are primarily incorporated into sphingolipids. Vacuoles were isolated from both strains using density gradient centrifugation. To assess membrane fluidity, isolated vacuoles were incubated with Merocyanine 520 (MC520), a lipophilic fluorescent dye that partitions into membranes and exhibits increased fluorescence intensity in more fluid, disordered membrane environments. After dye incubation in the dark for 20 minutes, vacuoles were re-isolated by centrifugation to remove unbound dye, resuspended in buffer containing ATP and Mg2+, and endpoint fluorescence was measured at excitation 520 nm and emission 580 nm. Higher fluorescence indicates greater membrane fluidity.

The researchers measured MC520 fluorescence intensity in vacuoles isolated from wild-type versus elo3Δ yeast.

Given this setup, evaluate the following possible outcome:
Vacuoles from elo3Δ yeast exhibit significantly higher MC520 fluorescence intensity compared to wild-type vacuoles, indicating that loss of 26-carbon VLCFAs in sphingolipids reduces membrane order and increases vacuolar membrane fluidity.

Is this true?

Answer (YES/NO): YES